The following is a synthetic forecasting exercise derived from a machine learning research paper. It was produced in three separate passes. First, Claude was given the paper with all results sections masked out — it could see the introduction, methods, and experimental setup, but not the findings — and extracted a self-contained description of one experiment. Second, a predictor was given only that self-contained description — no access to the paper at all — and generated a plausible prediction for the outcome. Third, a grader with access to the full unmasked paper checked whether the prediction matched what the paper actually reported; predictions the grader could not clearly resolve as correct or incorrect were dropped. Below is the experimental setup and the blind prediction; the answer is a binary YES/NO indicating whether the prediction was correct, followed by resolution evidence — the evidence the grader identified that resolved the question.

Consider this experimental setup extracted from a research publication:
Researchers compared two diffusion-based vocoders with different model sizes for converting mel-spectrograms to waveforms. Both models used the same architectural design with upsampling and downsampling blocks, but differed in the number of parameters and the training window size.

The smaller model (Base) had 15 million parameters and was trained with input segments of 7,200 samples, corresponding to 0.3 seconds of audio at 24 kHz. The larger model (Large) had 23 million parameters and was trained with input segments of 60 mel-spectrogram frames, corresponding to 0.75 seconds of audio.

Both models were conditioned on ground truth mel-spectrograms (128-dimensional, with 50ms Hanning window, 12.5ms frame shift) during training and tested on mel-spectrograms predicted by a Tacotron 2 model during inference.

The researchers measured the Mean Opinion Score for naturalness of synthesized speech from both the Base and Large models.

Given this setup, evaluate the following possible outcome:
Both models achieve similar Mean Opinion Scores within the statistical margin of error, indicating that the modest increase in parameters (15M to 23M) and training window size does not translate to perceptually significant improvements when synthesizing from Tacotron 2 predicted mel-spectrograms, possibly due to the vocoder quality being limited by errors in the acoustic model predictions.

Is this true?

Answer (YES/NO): NO